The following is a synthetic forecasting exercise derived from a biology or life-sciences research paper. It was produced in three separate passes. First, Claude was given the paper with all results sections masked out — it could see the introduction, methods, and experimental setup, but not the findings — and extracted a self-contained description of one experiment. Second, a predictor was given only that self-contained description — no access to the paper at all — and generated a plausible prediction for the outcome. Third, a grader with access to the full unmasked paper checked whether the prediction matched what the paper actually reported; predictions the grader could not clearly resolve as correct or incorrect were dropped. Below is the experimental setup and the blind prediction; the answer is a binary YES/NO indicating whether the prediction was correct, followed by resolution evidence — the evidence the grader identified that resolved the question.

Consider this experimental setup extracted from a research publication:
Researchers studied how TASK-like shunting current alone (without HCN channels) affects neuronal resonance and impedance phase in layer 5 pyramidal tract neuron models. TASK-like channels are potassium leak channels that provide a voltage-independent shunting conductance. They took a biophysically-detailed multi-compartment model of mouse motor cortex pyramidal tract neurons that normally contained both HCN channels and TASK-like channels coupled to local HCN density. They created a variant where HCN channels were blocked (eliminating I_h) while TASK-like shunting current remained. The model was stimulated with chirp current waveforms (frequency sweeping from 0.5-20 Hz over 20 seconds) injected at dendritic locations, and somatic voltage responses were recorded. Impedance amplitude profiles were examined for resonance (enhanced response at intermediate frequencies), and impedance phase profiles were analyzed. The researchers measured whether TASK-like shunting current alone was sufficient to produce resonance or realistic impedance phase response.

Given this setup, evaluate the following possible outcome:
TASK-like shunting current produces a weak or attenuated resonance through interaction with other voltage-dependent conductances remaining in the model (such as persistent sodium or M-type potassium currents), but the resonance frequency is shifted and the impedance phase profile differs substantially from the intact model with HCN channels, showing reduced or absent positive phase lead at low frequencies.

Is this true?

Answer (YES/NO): NO